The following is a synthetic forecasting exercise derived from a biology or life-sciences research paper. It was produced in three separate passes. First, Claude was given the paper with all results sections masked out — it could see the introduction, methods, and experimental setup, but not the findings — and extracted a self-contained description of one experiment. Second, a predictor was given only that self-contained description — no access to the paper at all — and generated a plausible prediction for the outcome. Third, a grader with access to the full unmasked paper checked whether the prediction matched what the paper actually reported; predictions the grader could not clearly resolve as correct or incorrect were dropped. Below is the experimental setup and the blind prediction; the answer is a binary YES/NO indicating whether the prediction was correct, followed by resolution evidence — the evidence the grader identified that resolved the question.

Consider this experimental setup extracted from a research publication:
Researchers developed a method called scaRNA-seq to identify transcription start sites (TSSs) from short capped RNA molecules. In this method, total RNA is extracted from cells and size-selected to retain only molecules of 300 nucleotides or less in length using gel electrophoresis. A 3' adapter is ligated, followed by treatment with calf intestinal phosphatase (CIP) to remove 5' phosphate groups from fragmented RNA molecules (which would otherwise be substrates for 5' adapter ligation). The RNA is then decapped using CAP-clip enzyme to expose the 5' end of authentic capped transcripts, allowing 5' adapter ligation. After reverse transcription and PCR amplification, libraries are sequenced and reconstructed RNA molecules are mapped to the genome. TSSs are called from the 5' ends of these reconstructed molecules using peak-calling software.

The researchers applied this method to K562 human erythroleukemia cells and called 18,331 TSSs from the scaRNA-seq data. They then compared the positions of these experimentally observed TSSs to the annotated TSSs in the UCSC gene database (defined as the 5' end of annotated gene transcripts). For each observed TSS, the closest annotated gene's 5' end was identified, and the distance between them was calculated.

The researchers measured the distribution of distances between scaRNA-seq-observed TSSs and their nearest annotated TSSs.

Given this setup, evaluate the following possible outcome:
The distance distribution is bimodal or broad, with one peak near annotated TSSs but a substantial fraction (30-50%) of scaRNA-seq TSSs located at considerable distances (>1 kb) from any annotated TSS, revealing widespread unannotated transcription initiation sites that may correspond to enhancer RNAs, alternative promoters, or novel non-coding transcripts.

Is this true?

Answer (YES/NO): NO